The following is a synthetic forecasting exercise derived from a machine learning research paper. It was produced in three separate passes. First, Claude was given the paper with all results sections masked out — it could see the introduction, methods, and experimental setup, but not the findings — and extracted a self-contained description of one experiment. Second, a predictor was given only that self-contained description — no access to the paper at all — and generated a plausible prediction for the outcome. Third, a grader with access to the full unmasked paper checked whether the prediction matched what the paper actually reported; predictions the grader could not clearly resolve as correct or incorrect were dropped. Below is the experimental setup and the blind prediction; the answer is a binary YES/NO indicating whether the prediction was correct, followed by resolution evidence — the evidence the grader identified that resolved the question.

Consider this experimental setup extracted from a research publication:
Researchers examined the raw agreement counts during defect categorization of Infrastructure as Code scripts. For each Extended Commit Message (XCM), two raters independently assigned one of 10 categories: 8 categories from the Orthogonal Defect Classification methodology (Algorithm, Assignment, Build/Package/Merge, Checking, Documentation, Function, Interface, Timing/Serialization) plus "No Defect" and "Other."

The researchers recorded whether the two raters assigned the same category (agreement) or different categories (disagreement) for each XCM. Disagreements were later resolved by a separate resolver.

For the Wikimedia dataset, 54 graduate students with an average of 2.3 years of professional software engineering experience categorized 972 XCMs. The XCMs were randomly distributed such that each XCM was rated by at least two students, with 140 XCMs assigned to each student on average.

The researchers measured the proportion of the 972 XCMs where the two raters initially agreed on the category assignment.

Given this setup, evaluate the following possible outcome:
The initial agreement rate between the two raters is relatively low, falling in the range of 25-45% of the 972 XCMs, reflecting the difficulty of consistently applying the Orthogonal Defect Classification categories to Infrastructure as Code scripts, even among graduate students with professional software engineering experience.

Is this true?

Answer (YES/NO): YES